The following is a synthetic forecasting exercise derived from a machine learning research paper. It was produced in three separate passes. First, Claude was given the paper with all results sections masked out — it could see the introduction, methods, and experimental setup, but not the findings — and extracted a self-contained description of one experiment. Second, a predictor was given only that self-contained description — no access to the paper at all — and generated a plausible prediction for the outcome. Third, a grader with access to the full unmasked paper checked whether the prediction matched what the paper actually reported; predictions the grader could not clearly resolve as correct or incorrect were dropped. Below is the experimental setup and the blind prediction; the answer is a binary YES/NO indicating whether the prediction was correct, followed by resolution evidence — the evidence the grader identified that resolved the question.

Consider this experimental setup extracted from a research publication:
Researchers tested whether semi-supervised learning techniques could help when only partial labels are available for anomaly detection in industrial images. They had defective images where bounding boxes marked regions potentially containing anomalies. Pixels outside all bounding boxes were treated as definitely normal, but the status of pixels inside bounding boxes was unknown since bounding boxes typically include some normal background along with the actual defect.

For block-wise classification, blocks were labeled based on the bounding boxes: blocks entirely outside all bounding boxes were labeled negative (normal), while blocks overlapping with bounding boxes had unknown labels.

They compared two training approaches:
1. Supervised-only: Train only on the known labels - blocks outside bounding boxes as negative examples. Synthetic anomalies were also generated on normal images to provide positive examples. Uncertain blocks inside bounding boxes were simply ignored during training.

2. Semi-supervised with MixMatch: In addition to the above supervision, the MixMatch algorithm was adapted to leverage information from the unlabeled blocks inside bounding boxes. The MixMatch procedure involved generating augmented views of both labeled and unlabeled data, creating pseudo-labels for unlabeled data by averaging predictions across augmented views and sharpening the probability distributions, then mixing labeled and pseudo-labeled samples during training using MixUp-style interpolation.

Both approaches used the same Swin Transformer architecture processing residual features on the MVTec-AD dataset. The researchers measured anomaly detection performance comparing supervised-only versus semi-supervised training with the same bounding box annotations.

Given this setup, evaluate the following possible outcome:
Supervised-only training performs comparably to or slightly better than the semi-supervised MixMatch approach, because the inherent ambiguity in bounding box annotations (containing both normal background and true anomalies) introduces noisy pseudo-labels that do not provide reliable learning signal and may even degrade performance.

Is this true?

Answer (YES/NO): NO